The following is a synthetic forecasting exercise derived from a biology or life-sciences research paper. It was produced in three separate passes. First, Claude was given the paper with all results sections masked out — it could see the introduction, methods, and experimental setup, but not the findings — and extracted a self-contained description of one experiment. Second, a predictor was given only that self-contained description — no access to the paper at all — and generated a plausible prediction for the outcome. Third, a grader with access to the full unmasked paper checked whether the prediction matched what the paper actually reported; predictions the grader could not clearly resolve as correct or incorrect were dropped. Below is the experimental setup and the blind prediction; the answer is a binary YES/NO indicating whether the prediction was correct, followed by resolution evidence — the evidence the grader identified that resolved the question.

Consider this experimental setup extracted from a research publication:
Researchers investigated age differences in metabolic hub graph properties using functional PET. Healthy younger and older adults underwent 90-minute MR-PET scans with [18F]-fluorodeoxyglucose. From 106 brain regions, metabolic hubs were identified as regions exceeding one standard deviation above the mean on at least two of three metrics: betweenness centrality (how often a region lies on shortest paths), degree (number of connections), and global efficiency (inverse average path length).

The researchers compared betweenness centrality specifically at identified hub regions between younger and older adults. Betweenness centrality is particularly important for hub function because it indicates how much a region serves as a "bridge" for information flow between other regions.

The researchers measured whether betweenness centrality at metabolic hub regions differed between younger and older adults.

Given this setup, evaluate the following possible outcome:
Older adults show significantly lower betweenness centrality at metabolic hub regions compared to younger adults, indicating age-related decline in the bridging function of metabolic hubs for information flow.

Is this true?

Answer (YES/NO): NO